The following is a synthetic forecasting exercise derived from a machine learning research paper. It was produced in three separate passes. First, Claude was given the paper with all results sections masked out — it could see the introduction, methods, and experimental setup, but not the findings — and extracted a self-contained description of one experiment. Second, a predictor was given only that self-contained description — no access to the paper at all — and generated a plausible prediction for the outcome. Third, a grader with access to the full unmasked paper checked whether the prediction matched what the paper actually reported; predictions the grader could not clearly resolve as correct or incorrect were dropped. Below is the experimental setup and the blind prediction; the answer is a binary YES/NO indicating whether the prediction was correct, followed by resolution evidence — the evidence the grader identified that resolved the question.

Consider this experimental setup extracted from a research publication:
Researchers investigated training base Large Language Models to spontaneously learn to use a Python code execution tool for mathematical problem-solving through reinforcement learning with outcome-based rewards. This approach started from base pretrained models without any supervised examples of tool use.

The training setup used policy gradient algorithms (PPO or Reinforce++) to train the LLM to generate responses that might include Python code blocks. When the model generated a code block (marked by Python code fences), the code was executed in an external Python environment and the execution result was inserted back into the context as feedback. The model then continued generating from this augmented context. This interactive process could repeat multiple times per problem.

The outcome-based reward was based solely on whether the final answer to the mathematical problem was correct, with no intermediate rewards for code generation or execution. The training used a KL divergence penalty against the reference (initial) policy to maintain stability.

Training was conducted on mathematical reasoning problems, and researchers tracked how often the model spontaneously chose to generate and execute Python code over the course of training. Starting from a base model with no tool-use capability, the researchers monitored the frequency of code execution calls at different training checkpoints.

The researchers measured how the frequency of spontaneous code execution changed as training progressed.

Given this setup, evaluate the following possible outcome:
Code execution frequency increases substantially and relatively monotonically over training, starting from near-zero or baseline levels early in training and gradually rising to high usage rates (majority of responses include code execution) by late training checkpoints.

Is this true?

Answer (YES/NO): NO